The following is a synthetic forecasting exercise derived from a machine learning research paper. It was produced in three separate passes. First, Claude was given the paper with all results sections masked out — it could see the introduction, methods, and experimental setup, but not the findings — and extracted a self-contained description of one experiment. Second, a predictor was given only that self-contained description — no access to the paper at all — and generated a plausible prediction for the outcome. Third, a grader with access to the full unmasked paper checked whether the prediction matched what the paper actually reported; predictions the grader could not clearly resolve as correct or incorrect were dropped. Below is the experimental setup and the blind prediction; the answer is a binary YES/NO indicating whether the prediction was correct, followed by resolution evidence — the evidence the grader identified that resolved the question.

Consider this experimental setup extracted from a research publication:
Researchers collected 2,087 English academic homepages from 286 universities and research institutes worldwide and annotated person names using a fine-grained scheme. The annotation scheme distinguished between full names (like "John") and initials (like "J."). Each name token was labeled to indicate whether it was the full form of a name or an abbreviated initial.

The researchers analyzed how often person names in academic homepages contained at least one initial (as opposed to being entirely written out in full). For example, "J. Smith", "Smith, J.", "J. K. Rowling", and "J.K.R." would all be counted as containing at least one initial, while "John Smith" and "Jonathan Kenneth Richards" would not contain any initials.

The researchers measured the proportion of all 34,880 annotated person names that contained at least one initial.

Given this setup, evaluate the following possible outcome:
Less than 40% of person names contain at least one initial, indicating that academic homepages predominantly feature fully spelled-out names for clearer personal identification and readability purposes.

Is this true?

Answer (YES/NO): NO